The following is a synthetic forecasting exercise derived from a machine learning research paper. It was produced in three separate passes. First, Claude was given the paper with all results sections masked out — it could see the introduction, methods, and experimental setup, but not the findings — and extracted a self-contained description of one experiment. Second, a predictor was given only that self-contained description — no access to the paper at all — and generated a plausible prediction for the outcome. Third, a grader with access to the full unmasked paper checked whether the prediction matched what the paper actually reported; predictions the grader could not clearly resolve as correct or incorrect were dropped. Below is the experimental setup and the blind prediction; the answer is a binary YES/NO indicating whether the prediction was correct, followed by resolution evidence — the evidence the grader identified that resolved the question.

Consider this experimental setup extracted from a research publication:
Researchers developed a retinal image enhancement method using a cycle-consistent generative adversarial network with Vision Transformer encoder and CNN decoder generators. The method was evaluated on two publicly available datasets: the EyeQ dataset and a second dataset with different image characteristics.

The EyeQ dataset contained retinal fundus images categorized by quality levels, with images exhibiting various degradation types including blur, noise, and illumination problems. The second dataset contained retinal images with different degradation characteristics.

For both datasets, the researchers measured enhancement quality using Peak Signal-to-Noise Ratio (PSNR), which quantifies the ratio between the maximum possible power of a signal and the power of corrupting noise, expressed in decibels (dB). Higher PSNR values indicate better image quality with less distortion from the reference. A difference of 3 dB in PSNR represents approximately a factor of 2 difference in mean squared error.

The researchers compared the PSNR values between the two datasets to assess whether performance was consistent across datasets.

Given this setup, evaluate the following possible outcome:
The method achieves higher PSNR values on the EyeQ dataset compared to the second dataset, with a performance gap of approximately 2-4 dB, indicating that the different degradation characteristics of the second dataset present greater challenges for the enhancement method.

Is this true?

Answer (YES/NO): YES